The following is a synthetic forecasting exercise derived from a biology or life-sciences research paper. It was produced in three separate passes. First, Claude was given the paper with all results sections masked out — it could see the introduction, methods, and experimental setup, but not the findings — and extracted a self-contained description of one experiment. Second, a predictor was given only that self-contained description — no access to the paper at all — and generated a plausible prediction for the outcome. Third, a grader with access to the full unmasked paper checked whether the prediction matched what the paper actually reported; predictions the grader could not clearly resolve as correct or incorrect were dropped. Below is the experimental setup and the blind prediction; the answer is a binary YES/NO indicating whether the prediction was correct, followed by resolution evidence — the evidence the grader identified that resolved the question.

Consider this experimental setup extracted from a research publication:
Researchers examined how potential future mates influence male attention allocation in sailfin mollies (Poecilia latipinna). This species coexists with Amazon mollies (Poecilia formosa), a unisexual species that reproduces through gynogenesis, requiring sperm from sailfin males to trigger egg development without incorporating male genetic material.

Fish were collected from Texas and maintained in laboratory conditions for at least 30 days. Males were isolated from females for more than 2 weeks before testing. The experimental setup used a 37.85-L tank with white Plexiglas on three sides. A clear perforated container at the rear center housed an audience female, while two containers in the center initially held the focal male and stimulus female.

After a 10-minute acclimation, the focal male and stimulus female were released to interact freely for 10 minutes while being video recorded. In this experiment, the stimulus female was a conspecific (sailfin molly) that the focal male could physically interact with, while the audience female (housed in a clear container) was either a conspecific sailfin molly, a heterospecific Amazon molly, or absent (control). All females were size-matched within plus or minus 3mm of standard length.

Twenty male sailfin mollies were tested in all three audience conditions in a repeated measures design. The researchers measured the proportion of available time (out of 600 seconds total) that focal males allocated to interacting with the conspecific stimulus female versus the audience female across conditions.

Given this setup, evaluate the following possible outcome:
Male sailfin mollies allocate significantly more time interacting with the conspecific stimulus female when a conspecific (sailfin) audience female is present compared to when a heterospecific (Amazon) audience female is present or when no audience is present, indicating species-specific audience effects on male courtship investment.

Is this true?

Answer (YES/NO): NO